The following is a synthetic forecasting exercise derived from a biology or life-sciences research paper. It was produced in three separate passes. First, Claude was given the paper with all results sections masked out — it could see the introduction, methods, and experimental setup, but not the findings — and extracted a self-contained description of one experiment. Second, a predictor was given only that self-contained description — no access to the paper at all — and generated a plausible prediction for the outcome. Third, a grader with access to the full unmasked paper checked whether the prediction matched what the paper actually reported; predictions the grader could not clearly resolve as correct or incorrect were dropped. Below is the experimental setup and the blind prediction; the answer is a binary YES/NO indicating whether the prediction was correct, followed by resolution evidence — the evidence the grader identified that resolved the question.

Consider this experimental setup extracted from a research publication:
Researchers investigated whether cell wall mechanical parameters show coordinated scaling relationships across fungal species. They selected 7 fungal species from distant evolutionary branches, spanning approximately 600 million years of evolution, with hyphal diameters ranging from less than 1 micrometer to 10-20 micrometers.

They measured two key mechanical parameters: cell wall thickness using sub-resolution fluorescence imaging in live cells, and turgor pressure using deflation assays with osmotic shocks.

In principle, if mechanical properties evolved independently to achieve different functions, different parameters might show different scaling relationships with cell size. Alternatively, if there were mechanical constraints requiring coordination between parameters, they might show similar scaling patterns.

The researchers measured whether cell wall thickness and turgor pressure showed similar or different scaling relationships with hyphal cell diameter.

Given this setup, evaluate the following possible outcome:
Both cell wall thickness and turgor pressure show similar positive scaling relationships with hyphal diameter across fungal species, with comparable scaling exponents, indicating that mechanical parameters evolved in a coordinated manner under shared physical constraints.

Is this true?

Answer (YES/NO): NO